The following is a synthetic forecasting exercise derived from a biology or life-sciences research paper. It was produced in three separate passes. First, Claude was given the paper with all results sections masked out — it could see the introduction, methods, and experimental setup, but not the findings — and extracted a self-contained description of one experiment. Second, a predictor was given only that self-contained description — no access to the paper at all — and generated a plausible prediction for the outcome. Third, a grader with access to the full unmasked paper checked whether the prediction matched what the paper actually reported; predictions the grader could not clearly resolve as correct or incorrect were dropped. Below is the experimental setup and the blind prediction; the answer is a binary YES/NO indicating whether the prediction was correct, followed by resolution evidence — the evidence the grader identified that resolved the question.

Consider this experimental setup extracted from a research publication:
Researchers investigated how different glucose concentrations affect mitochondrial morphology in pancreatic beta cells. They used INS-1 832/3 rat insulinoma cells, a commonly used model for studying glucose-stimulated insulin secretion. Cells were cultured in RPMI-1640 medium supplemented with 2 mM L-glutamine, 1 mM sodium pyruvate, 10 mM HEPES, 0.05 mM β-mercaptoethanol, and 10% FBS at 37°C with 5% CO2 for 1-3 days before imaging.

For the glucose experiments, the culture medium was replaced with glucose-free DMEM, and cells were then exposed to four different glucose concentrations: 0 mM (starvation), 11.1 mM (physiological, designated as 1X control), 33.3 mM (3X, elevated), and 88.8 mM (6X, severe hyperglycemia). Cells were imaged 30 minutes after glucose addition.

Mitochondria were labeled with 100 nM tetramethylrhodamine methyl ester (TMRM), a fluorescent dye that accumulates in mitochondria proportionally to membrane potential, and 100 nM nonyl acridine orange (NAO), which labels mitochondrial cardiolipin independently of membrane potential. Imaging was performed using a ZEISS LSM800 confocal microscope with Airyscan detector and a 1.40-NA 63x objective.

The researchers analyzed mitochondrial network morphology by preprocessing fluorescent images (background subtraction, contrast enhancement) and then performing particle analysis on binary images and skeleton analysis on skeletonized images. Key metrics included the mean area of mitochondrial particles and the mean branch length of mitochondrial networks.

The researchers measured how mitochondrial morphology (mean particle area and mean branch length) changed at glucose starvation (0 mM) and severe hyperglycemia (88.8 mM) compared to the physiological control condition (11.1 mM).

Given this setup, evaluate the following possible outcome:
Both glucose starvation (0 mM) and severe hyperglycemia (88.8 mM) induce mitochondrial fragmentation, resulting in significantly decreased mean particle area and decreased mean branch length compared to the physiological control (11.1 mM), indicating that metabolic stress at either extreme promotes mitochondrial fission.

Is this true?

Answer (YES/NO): YES